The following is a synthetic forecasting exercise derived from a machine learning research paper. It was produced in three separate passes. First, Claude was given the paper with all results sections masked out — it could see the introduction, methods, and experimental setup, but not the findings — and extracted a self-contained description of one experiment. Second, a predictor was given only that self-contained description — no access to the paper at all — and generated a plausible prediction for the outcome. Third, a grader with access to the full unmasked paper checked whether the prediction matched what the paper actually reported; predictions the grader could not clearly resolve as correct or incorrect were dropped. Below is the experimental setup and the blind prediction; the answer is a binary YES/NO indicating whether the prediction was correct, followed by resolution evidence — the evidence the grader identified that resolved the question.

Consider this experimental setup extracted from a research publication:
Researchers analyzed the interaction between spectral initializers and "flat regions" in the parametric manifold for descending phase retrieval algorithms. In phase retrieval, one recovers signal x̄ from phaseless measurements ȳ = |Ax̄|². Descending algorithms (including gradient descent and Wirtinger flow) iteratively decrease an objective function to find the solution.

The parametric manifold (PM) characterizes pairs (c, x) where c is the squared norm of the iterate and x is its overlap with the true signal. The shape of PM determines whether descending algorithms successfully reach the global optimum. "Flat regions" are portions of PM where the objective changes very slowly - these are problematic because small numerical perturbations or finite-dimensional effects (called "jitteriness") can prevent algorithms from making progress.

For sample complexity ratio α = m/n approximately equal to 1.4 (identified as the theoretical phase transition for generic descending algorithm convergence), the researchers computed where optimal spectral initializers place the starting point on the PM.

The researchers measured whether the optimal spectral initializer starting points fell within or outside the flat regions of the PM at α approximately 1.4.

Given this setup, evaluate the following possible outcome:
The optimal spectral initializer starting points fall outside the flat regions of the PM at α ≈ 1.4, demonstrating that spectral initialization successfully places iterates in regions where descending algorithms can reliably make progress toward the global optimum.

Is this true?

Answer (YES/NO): NO